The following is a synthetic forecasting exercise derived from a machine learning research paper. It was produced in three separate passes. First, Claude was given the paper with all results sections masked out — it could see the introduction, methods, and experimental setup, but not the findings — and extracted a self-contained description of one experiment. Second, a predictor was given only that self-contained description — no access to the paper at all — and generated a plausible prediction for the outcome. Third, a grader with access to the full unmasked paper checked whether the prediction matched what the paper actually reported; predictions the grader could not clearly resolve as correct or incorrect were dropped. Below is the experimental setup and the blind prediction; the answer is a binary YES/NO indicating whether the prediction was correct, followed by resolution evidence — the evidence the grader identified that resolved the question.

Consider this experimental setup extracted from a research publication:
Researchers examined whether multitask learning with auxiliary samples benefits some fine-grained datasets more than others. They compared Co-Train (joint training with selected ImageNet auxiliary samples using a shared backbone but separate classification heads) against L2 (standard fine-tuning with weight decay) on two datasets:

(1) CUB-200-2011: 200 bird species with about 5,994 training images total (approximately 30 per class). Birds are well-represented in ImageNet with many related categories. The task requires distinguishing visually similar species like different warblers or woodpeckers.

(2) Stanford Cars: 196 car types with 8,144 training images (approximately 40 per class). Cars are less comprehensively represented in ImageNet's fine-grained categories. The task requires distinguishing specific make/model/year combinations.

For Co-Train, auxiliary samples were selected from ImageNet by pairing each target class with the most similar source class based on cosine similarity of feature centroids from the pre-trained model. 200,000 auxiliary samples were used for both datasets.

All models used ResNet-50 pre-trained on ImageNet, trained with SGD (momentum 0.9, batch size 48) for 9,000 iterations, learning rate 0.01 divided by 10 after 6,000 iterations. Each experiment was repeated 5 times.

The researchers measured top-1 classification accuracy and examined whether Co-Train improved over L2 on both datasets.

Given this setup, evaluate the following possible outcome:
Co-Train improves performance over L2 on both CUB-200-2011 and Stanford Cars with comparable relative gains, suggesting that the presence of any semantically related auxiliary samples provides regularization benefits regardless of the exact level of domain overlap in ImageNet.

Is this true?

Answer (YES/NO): NO